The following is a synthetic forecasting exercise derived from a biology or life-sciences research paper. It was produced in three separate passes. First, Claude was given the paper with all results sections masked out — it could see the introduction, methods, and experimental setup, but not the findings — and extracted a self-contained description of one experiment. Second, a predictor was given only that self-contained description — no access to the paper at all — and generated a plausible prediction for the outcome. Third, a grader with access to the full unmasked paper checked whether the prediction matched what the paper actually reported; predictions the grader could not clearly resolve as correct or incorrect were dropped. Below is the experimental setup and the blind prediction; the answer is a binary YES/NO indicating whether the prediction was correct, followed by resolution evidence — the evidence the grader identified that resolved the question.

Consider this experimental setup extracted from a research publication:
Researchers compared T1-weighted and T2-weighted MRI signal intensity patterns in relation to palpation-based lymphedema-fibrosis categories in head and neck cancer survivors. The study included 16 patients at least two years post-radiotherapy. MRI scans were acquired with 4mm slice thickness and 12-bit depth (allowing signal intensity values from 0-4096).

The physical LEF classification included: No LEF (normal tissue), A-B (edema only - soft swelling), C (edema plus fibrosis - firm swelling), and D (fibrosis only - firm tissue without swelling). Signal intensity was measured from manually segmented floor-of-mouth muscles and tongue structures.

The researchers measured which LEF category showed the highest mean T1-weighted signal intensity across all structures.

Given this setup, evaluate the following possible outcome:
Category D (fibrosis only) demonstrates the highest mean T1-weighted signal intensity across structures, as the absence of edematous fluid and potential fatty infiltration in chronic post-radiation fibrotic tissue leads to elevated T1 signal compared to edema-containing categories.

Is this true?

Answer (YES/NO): NO